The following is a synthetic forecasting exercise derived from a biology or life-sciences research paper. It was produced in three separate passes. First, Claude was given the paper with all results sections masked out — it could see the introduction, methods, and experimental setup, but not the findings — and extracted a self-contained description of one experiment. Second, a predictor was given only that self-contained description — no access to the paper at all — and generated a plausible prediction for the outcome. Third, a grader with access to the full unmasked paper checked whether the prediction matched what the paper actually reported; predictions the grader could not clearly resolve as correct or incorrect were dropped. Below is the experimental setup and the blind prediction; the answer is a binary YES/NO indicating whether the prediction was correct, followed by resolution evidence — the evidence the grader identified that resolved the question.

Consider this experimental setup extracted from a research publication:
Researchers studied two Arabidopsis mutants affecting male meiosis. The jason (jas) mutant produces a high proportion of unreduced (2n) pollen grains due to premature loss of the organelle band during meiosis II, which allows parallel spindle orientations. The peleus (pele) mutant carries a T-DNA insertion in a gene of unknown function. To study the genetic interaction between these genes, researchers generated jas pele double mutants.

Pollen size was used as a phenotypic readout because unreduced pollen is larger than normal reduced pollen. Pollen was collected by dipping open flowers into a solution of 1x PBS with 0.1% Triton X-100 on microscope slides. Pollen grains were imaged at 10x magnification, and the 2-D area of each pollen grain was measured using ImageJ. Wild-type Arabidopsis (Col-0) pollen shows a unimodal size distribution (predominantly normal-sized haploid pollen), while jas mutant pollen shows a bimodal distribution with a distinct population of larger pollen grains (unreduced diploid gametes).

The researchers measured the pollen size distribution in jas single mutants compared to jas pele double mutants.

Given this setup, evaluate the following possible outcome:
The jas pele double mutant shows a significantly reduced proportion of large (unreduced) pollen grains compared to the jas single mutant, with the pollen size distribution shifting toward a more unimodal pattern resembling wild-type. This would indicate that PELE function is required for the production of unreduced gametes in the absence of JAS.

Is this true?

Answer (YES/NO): YES